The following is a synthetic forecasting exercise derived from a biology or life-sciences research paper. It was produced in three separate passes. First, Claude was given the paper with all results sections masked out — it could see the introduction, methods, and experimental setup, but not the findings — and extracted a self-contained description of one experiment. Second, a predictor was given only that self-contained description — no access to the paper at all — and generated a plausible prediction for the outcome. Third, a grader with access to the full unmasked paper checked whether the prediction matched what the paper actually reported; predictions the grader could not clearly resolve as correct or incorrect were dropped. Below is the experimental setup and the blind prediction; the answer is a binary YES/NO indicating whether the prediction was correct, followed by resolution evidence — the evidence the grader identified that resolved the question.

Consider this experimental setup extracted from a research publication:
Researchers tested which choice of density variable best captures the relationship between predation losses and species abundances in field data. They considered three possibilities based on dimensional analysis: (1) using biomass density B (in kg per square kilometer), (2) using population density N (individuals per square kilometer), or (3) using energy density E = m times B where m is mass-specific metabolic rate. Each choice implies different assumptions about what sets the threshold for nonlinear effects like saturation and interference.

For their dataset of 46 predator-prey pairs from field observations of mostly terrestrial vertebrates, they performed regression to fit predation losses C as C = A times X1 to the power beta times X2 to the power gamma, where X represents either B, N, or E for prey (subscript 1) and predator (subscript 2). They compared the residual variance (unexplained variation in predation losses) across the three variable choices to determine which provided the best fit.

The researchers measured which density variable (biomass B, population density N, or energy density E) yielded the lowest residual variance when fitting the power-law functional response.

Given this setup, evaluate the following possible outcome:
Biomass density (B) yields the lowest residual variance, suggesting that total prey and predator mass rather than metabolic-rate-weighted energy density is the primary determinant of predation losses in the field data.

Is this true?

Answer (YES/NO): NO